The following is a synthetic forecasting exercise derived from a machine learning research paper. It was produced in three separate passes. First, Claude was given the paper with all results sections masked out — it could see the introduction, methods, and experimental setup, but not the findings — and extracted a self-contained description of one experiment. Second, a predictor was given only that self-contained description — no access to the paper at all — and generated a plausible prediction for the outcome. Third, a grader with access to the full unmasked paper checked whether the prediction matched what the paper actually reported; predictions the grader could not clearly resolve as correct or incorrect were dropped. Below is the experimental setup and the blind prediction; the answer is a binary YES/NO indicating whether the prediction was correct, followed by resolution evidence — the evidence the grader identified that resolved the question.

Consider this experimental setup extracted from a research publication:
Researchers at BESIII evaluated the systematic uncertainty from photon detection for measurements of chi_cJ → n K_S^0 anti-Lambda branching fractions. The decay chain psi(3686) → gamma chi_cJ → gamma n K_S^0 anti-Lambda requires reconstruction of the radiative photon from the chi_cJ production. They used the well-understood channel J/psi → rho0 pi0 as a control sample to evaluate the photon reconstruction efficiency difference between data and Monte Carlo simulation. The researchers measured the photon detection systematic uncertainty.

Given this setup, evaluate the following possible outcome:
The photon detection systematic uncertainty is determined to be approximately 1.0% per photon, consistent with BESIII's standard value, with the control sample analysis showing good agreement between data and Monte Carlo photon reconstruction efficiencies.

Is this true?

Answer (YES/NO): YES